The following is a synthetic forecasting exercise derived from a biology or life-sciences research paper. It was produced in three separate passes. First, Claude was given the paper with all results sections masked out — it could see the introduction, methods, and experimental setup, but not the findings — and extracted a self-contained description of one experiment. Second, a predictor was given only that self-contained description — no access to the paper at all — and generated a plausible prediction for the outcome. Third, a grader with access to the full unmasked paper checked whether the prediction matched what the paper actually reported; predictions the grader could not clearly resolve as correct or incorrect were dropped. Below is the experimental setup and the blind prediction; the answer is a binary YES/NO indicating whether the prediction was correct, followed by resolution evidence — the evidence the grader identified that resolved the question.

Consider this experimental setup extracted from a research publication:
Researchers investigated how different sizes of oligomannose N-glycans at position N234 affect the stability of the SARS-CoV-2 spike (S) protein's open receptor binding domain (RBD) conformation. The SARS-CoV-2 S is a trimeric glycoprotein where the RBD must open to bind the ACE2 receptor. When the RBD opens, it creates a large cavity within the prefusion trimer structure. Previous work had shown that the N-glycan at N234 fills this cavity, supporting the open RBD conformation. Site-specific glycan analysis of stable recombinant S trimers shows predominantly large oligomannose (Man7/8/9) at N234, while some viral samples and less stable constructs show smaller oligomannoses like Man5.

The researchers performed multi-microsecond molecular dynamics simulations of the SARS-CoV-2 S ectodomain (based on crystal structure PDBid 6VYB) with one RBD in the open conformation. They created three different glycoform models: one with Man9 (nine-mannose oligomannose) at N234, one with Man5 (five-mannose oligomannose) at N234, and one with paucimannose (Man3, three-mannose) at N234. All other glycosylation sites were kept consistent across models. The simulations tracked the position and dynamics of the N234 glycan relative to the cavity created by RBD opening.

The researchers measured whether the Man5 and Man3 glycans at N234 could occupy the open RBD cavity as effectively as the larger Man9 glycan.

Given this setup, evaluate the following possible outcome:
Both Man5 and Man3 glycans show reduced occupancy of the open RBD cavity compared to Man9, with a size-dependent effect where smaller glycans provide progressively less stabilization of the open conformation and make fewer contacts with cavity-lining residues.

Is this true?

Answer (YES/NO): YES